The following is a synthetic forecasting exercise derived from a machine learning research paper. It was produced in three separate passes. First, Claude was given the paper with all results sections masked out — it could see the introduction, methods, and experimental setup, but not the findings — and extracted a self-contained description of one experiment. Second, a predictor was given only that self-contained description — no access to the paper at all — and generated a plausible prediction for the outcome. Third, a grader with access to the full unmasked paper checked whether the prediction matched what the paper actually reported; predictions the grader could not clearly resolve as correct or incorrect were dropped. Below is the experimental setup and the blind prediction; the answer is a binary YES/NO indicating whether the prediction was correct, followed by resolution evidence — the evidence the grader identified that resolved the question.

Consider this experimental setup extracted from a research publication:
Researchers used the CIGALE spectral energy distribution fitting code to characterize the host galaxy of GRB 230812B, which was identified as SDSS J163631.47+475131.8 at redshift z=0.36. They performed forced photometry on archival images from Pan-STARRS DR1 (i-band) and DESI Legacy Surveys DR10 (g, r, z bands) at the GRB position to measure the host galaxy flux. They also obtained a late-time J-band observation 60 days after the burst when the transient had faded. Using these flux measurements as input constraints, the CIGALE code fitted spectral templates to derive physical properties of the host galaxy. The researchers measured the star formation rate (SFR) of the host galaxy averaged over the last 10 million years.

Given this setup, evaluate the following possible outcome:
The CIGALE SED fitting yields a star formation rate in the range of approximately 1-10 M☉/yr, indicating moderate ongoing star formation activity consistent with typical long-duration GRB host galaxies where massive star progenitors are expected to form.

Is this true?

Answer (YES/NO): NO